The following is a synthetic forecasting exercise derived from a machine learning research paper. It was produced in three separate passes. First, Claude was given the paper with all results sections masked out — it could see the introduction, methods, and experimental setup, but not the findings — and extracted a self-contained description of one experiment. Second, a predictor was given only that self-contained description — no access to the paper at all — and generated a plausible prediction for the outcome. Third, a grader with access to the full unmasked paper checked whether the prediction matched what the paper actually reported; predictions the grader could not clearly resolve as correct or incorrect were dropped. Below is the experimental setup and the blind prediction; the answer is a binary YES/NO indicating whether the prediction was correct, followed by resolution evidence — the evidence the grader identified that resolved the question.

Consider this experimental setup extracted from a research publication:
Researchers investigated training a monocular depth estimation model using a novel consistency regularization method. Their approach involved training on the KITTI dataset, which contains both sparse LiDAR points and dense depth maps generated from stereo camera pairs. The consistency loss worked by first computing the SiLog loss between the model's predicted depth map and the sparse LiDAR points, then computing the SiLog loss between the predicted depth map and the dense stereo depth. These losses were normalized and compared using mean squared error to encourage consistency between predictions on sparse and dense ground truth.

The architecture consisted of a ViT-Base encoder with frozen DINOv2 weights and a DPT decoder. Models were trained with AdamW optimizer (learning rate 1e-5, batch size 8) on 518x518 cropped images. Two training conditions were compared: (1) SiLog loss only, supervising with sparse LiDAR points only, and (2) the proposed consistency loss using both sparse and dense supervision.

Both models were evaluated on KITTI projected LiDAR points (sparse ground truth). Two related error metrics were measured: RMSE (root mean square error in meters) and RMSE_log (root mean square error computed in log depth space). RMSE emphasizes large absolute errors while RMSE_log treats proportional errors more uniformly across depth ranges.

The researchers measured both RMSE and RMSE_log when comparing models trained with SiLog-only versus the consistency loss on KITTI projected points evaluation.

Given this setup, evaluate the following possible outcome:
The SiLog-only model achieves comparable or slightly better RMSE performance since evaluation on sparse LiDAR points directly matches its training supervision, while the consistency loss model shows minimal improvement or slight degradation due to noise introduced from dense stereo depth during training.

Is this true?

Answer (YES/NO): NO